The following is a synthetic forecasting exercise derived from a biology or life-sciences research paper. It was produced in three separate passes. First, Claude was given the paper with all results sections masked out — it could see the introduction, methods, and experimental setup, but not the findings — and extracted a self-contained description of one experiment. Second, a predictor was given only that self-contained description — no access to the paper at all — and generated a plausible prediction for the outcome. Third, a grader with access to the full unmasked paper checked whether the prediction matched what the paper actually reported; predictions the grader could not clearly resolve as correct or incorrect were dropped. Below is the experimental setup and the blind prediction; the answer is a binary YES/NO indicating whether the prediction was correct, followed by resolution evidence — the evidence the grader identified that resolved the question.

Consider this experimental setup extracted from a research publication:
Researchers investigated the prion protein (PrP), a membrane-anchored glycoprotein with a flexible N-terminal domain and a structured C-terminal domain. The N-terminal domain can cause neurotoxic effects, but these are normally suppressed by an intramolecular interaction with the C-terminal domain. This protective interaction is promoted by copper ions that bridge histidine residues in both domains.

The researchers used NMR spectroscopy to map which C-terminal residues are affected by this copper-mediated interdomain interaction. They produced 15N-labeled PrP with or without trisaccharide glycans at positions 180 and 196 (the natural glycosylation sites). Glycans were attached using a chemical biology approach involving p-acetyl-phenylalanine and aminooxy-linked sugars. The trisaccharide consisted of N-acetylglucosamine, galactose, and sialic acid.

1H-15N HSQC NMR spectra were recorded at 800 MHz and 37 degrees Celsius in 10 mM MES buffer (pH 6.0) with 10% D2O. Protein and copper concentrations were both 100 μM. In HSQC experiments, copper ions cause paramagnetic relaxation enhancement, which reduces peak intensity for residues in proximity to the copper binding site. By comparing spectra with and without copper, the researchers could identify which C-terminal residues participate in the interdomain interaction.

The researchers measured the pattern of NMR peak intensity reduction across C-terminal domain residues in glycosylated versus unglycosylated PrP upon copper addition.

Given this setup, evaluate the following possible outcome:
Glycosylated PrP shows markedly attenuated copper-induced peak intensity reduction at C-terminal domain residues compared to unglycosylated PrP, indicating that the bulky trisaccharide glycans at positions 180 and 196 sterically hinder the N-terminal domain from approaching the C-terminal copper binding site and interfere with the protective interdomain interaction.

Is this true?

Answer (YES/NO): NO